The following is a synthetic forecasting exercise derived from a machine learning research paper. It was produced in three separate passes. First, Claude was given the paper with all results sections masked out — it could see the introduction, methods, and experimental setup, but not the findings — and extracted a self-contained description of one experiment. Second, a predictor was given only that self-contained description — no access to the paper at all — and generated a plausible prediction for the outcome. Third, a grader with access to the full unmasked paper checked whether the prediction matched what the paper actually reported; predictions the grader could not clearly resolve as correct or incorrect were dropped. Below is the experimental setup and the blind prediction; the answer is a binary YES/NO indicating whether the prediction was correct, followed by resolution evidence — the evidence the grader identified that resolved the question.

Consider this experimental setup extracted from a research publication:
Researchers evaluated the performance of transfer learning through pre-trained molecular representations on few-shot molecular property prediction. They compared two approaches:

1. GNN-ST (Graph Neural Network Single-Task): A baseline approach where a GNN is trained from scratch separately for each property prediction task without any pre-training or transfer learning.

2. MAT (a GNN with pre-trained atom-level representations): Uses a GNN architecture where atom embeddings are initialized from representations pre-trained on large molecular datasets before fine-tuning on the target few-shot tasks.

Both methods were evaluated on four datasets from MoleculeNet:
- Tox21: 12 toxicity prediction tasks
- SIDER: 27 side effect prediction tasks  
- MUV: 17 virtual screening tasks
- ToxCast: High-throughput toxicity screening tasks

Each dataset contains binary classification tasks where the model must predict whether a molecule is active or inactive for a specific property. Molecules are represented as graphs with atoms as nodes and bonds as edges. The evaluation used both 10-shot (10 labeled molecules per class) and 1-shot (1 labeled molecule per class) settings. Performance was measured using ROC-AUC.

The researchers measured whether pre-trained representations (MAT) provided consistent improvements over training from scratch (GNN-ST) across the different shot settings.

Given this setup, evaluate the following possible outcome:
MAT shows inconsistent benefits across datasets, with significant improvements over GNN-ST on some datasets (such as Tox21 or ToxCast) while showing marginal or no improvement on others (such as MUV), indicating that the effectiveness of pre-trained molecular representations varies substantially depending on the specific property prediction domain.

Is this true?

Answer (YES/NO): NO